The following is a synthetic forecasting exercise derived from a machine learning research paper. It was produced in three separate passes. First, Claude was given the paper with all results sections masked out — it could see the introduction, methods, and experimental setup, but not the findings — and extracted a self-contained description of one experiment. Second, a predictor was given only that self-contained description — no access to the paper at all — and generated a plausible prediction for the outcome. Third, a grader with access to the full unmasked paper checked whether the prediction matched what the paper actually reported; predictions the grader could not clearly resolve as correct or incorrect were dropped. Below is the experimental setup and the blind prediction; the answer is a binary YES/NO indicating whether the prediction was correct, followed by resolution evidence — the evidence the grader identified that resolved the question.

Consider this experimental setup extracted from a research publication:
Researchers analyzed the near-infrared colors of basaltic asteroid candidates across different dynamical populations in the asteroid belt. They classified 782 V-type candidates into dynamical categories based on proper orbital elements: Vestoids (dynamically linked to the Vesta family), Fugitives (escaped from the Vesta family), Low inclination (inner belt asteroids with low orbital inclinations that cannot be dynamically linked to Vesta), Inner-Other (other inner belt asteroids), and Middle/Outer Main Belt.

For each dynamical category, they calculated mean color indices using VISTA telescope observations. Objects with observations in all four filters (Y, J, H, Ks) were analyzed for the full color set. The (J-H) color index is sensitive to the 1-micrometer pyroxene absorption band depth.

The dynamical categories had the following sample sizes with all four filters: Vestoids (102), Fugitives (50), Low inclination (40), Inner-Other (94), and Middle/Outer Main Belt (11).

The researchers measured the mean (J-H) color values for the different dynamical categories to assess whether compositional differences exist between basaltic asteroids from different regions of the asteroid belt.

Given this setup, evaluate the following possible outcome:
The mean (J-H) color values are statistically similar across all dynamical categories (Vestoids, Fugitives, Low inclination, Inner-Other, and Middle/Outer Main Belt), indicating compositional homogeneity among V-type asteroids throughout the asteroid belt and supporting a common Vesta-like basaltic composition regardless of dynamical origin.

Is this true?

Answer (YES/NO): NO